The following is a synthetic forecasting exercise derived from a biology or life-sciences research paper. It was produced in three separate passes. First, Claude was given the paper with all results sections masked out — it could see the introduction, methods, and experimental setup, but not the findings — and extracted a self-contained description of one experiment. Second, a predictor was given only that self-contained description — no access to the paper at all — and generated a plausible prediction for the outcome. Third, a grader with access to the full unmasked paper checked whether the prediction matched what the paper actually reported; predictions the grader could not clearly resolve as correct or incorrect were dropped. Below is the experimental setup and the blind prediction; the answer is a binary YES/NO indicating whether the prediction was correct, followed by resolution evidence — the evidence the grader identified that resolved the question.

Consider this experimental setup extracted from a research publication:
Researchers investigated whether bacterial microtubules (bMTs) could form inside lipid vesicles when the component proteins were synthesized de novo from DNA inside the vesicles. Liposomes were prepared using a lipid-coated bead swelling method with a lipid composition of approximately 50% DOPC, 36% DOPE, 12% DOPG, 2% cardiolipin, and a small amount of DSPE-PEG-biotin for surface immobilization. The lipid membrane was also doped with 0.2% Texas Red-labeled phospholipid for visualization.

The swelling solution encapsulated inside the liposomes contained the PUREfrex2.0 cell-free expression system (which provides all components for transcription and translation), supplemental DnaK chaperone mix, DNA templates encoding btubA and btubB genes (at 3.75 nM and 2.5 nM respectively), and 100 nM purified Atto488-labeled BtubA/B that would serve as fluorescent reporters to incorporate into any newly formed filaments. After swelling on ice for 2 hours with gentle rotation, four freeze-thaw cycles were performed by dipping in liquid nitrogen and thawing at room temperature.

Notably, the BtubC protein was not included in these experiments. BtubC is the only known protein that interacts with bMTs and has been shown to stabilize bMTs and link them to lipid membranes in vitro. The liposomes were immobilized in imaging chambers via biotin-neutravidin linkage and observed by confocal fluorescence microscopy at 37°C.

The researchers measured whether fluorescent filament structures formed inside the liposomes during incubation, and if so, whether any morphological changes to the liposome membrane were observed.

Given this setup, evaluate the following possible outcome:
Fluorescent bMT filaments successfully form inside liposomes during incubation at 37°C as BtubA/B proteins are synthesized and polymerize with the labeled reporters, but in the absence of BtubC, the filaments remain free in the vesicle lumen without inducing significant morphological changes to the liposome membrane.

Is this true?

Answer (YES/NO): NO